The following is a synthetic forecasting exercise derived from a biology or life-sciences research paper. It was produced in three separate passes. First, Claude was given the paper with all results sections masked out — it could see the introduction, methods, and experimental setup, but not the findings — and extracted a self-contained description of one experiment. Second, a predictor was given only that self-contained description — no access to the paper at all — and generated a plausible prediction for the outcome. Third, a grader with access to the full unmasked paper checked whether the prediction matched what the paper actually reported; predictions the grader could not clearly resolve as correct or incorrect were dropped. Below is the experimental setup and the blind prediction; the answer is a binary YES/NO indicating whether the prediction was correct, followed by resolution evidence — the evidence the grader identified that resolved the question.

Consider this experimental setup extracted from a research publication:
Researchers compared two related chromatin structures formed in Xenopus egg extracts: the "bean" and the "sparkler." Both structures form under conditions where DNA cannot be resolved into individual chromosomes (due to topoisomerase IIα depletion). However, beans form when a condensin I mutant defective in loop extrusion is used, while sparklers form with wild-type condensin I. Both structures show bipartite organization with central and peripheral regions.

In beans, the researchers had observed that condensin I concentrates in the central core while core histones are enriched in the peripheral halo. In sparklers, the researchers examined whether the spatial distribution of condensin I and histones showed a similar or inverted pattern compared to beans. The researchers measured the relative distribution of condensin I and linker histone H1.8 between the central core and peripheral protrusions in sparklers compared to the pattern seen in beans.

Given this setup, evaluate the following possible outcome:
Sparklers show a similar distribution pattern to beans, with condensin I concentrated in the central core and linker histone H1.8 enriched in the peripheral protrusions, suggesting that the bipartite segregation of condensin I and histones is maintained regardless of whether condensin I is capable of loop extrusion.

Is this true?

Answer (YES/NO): NO